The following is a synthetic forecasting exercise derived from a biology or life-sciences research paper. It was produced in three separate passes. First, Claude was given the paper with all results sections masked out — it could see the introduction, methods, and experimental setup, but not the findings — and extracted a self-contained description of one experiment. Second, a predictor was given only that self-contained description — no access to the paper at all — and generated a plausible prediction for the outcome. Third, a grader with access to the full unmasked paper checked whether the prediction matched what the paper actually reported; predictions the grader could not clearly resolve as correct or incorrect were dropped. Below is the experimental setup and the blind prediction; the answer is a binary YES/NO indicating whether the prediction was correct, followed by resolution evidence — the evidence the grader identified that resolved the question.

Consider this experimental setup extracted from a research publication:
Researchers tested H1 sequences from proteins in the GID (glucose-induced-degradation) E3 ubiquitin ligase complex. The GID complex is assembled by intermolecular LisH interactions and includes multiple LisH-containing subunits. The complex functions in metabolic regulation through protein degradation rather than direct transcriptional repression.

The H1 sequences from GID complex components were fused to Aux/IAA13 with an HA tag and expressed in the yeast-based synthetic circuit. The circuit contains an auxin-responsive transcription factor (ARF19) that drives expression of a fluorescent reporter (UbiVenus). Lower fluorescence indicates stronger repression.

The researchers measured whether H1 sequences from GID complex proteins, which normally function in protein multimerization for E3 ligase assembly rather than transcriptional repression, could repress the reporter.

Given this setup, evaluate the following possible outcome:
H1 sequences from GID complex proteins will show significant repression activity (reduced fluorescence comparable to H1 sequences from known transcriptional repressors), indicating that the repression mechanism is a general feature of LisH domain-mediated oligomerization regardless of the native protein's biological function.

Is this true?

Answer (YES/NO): NO